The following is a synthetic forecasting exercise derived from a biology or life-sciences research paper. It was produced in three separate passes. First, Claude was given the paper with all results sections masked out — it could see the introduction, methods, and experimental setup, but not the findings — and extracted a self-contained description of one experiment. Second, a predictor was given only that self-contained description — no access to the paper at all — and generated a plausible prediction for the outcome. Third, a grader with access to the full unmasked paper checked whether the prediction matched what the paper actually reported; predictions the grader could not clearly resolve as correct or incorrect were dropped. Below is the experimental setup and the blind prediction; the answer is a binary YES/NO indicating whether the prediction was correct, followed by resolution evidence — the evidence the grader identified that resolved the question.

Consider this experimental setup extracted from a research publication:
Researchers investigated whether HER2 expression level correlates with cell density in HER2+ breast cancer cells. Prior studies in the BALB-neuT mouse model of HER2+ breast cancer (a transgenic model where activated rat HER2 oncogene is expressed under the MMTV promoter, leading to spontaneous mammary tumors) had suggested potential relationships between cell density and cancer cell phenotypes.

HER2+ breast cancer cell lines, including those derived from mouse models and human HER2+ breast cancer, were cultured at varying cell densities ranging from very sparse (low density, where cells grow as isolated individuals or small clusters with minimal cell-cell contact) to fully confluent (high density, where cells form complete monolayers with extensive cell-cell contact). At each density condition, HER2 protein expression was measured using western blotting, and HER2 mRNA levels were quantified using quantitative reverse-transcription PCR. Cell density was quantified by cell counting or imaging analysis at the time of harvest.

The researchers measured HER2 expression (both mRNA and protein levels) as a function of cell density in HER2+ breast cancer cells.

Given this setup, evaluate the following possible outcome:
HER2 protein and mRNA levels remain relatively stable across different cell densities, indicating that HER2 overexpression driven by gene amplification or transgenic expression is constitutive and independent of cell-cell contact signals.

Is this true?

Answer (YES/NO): NO